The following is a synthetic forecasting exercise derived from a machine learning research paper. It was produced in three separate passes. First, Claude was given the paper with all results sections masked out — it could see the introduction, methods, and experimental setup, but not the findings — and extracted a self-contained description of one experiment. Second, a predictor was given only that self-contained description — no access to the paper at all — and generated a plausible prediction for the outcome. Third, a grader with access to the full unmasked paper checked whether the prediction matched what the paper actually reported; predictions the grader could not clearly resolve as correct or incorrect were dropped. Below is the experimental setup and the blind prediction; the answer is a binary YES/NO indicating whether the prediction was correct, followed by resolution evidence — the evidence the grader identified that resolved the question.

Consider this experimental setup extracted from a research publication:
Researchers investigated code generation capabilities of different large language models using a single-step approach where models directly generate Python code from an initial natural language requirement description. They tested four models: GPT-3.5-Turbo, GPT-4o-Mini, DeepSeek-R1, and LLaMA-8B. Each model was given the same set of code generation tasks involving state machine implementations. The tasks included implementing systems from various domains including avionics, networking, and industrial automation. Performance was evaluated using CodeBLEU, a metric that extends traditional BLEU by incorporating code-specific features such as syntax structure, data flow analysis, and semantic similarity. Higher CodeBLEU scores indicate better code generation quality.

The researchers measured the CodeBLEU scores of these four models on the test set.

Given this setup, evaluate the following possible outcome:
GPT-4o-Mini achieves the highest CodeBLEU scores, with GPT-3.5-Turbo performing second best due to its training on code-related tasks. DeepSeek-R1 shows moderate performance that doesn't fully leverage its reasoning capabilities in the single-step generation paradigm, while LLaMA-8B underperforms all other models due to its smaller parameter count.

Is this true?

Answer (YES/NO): NO